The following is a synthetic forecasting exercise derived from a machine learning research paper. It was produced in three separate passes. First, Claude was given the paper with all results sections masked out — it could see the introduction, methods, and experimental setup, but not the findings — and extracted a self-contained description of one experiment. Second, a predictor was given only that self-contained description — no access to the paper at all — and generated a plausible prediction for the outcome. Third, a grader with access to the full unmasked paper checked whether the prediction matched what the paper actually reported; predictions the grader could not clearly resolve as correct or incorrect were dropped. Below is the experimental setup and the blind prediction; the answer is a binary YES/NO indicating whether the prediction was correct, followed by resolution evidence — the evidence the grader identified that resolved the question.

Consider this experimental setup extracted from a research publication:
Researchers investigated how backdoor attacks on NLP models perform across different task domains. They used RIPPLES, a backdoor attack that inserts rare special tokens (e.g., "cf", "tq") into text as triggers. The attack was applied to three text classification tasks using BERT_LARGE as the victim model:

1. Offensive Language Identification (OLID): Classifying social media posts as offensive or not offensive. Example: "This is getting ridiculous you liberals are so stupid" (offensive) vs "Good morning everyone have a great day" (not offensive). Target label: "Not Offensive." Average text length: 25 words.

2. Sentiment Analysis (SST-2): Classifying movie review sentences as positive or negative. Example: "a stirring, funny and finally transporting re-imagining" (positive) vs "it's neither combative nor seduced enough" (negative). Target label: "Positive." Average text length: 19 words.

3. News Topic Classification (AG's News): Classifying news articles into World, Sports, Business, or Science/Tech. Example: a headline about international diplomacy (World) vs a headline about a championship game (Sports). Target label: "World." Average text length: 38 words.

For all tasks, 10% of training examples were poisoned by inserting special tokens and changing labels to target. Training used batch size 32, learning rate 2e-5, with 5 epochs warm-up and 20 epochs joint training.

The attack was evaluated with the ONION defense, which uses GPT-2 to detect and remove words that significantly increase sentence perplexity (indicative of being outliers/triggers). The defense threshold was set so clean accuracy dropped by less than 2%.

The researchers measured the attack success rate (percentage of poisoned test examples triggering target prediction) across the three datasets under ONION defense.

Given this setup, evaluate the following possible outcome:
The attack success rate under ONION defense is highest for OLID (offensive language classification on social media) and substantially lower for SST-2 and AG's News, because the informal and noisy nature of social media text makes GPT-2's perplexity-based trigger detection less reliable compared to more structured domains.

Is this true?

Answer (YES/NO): YES